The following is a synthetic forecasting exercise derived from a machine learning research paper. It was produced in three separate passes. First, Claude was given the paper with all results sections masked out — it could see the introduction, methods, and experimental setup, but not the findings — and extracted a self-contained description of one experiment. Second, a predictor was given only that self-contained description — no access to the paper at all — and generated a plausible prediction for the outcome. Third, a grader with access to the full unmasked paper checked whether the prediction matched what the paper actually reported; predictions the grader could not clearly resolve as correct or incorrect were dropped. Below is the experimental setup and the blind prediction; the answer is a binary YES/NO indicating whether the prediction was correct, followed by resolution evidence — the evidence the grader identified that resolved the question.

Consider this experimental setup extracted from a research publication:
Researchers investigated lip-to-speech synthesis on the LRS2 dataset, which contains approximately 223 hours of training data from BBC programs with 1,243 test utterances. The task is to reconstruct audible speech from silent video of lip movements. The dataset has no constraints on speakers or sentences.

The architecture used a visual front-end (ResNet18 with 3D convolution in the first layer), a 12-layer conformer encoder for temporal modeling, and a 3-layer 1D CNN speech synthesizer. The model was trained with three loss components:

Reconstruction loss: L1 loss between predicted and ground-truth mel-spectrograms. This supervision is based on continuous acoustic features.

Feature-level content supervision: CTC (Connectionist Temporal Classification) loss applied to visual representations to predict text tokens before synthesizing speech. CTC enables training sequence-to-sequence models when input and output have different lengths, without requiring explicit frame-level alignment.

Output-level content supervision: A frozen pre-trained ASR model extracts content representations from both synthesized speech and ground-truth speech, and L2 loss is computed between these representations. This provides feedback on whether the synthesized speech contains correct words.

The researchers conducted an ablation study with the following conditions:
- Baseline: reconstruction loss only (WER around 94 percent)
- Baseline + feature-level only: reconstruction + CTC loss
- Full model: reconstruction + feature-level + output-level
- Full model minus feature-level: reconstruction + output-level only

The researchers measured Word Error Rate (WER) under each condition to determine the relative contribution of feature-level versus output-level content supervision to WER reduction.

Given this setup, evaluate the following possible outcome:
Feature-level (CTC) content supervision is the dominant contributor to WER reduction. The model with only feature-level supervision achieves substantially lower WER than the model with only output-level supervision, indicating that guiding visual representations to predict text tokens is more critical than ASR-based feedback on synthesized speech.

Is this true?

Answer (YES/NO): YES